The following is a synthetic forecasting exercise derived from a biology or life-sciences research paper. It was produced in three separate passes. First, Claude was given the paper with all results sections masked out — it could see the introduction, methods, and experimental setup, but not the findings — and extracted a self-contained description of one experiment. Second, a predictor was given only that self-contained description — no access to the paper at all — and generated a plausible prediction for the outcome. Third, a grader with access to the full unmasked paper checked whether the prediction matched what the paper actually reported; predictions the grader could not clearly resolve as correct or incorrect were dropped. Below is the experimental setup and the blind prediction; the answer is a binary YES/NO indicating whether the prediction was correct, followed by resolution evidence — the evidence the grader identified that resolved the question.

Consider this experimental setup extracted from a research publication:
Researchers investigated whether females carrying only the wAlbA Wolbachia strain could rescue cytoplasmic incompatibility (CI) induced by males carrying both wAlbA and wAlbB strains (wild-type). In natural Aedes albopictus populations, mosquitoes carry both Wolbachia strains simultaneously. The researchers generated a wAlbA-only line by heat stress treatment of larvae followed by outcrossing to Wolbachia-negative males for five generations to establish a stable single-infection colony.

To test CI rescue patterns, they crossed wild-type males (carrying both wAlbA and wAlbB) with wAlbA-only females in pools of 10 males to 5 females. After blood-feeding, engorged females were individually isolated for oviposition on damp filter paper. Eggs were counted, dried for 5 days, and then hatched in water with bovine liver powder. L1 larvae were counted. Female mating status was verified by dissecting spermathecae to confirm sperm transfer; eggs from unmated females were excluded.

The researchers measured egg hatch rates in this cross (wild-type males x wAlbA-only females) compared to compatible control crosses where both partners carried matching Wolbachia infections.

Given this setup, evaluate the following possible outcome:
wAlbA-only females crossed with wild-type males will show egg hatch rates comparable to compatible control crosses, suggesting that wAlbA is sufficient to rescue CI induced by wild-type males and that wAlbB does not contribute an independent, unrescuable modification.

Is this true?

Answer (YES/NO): NO